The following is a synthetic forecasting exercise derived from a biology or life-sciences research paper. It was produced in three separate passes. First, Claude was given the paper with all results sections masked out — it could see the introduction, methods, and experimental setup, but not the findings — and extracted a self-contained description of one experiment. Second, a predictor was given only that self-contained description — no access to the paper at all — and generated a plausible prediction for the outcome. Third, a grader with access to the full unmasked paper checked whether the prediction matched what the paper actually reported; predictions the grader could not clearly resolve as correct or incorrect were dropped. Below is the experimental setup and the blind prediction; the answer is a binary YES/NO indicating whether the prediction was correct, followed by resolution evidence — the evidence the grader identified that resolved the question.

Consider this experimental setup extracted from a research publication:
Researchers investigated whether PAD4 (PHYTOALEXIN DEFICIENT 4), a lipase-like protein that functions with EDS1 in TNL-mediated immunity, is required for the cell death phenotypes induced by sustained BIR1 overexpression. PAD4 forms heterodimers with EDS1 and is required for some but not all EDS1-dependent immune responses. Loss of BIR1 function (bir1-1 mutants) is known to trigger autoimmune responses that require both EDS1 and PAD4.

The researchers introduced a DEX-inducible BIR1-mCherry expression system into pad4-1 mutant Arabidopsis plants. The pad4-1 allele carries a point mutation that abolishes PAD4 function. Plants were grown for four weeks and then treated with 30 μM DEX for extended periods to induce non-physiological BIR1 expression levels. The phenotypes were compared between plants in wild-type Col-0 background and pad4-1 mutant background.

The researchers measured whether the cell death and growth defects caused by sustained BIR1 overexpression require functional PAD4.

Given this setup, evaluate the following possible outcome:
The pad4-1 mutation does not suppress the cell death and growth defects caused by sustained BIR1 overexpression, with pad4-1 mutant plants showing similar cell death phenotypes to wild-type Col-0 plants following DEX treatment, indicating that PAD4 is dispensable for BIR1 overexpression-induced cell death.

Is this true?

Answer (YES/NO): YES